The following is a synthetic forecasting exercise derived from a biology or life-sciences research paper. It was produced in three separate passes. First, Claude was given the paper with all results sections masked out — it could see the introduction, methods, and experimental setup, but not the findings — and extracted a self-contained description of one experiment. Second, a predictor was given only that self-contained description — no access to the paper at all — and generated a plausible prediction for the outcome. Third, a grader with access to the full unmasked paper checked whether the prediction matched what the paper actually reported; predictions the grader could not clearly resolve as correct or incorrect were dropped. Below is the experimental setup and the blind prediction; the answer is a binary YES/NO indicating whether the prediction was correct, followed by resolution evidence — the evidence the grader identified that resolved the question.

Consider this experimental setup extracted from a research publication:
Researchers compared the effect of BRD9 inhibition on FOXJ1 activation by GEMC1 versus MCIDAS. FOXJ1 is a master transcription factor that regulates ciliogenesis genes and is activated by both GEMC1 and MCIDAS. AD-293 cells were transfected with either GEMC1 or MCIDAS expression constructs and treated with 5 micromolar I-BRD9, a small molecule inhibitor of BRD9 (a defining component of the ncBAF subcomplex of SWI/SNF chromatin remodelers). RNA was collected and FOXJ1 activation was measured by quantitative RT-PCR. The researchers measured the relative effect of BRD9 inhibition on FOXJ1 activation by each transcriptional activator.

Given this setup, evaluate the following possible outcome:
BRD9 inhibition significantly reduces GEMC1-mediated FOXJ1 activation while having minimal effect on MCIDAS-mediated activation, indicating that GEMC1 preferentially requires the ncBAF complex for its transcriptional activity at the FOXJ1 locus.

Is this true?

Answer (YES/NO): NO